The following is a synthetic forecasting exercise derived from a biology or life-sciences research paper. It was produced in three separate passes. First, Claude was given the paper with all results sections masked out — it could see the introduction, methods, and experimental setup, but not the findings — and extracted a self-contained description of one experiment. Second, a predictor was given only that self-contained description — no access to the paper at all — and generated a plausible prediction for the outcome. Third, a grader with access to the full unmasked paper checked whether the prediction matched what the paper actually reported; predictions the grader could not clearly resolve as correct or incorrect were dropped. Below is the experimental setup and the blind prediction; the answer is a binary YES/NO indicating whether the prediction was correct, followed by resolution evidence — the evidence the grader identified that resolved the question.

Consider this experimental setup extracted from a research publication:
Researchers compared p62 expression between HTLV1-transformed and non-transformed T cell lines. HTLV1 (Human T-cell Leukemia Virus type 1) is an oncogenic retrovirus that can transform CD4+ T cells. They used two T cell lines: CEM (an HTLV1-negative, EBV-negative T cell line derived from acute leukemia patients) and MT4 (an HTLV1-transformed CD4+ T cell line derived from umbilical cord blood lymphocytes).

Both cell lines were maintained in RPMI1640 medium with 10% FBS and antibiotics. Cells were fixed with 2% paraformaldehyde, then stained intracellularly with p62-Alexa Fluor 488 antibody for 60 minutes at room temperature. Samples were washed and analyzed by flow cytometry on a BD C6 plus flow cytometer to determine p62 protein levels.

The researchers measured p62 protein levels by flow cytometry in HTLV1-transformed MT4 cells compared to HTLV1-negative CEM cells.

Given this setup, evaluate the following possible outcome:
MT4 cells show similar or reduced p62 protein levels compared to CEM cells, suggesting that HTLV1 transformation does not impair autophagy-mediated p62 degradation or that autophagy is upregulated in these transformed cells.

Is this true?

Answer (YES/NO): NO